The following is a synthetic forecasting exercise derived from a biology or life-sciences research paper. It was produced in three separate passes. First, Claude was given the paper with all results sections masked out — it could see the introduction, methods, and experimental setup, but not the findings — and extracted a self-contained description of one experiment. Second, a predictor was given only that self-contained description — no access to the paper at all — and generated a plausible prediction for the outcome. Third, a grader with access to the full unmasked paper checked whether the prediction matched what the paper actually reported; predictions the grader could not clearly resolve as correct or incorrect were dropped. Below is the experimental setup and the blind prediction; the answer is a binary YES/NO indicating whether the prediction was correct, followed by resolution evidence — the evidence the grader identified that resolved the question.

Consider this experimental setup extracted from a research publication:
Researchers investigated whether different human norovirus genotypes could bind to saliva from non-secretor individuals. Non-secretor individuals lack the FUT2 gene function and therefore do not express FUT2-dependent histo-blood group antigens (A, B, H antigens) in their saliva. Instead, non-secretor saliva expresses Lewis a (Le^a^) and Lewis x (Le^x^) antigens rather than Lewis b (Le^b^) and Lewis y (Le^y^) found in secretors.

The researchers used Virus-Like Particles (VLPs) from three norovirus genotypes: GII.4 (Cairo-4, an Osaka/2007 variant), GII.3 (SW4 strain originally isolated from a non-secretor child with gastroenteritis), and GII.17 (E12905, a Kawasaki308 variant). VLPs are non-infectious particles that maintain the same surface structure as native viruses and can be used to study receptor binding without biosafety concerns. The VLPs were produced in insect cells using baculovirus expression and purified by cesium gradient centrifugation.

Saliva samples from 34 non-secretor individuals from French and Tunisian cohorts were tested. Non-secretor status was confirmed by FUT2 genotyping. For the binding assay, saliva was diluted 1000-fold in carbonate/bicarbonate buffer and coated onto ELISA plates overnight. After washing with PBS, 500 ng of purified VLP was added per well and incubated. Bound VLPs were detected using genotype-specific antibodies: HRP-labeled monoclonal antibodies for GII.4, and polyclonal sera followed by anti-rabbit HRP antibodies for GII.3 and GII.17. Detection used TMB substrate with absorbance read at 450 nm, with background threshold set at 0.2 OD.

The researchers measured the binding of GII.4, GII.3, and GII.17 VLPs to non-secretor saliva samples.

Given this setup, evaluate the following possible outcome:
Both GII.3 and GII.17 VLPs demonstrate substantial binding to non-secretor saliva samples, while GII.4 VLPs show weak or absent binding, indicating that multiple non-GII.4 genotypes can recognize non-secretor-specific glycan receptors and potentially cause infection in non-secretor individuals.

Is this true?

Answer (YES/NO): NO